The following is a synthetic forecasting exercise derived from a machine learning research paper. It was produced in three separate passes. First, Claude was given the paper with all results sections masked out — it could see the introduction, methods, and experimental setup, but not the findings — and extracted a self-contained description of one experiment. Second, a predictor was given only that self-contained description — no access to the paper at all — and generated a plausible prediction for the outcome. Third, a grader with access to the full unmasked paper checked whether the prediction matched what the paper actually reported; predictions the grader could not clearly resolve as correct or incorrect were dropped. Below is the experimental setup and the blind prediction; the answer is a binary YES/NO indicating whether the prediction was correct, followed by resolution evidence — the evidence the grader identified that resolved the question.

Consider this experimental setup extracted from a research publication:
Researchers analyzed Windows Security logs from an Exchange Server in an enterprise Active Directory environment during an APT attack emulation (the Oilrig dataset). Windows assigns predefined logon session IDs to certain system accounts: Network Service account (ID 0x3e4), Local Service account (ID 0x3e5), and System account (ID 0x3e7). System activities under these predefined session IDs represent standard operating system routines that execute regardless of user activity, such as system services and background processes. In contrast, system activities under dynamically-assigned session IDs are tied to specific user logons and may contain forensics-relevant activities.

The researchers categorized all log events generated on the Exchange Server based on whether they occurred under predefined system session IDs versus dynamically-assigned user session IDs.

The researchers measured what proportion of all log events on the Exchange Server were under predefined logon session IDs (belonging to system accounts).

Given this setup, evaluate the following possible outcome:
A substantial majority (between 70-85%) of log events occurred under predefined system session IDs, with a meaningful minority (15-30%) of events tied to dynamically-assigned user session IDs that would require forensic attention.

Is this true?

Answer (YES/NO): NO